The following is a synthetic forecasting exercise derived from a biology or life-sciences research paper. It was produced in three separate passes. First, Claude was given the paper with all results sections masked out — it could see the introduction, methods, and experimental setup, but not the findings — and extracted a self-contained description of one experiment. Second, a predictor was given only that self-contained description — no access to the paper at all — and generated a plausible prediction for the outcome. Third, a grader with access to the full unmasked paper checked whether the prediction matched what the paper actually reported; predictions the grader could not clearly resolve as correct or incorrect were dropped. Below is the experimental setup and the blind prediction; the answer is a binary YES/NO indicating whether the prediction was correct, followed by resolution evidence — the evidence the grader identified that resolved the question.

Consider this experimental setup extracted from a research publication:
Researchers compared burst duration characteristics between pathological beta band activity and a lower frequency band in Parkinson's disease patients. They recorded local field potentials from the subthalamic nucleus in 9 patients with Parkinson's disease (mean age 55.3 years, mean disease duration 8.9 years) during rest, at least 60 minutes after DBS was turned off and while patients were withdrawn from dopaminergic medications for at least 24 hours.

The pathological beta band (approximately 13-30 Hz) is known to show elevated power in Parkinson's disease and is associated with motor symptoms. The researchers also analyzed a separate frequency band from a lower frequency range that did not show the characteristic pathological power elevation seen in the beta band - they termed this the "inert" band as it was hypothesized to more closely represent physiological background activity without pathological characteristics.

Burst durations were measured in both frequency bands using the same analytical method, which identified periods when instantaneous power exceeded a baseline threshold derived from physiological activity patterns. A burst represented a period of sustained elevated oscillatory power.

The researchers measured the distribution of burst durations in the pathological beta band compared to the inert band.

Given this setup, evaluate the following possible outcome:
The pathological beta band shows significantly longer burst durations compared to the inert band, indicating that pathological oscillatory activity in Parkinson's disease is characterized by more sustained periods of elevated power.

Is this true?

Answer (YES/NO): YES